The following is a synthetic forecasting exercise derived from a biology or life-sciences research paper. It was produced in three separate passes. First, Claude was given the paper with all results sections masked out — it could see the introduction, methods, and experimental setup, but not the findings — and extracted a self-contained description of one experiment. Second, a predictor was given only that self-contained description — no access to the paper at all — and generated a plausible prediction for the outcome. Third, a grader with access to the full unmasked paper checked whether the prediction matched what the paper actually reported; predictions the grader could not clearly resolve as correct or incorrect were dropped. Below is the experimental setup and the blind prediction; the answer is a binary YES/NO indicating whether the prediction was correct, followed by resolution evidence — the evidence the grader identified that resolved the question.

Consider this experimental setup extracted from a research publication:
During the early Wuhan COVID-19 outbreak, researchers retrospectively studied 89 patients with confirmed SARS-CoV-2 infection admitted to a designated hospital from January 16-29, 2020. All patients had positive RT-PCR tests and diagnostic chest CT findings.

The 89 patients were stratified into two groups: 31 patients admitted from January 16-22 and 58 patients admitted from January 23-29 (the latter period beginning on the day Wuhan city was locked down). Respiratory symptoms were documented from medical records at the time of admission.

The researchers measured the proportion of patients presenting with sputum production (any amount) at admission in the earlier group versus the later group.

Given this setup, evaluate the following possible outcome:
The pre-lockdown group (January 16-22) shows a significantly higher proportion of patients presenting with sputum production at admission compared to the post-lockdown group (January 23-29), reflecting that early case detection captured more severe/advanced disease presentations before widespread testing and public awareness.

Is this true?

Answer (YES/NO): YES